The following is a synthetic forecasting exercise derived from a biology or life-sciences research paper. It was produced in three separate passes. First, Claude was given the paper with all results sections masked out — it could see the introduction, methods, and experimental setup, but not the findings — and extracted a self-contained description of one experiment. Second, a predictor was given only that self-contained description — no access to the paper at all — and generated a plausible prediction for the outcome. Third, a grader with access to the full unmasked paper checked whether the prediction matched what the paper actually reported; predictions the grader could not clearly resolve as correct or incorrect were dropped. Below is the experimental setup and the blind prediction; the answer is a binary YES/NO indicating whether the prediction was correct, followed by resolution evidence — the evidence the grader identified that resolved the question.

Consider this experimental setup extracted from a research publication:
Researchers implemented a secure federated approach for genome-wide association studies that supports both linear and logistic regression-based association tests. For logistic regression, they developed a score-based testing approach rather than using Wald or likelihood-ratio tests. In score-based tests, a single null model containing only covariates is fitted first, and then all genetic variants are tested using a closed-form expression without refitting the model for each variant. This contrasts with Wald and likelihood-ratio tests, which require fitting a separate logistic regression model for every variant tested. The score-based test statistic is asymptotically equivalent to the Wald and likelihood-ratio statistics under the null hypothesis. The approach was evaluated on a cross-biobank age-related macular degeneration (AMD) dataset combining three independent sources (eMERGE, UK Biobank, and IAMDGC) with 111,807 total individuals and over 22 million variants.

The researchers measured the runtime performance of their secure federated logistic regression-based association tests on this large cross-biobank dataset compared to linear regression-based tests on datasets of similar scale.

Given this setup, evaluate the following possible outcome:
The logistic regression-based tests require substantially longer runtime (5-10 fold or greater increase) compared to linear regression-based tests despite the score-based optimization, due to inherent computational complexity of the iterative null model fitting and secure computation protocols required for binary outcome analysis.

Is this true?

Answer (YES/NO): NO